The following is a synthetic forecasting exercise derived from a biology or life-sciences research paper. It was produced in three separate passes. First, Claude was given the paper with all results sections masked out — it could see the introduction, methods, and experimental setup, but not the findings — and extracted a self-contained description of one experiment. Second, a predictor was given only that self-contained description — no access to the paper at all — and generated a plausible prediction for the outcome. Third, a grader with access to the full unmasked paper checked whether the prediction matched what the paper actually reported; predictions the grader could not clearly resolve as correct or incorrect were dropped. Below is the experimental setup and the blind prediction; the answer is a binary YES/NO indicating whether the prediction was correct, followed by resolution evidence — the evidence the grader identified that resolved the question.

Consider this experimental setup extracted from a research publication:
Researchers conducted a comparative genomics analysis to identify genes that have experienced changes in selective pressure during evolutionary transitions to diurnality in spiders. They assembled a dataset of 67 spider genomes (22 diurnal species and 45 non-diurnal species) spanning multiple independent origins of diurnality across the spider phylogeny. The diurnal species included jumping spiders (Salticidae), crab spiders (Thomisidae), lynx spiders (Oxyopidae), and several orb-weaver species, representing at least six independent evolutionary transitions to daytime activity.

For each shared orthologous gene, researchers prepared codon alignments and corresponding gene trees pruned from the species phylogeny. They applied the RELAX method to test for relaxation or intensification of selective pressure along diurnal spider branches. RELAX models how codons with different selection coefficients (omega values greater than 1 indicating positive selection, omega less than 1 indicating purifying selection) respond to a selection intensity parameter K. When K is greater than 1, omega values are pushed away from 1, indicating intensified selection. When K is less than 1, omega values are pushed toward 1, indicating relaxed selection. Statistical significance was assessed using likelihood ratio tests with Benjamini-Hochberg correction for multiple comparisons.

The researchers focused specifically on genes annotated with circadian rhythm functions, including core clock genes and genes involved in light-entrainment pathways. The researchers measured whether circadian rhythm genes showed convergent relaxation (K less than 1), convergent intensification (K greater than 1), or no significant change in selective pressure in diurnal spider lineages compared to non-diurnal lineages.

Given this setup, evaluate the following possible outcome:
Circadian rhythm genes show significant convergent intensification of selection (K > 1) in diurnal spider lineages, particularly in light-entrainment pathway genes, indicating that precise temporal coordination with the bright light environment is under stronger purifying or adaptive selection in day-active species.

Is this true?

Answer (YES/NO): YES